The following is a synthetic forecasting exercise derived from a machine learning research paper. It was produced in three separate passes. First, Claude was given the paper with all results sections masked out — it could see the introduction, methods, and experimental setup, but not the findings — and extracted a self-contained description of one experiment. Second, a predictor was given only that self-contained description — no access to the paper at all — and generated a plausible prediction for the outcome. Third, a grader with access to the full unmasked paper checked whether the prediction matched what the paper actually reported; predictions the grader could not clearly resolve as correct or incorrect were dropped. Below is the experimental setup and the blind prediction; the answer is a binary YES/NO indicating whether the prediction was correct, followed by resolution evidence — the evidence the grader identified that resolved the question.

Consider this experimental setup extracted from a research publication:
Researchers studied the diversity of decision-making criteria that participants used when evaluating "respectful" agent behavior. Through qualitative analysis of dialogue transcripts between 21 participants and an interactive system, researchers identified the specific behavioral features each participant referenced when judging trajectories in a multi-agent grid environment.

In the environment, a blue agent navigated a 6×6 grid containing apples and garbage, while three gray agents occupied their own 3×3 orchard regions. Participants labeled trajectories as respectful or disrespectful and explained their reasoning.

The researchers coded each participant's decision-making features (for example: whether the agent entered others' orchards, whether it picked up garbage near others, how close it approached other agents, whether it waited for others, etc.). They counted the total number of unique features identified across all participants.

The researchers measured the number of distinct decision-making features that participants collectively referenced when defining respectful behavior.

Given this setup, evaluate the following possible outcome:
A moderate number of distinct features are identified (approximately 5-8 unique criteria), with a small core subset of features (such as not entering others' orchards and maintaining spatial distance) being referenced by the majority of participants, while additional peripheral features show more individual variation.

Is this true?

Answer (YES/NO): NO